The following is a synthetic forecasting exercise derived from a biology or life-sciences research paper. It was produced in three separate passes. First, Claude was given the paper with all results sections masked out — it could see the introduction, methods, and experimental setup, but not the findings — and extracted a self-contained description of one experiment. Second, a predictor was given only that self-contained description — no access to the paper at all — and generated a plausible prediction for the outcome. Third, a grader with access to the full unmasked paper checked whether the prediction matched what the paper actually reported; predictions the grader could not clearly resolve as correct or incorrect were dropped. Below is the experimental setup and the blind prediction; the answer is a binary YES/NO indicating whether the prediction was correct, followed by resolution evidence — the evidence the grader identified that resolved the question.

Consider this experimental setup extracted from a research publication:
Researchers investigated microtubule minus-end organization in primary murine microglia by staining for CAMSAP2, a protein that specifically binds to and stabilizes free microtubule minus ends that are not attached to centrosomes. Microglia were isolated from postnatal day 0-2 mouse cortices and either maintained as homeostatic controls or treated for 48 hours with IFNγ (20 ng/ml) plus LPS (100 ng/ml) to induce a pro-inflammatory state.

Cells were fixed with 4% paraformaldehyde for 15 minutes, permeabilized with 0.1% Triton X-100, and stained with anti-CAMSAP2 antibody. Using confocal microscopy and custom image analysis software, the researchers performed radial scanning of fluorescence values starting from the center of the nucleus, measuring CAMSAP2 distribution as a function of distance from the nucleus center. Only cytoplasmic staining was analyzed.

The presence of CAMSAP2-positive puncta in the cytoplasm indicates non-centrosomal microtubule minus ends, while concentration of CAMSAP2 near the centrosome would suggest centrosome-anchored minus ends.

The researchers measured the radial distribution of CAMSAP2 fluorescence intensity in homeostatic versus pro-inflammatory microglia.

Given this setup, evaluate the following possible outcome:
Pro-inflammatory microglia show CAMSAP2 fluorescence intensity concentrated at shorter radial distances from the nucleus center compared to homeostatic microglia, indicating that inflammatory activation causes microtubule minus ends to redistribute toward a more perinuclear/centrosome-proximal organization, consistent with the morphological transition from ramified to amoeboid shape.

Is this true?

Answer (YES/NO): YES